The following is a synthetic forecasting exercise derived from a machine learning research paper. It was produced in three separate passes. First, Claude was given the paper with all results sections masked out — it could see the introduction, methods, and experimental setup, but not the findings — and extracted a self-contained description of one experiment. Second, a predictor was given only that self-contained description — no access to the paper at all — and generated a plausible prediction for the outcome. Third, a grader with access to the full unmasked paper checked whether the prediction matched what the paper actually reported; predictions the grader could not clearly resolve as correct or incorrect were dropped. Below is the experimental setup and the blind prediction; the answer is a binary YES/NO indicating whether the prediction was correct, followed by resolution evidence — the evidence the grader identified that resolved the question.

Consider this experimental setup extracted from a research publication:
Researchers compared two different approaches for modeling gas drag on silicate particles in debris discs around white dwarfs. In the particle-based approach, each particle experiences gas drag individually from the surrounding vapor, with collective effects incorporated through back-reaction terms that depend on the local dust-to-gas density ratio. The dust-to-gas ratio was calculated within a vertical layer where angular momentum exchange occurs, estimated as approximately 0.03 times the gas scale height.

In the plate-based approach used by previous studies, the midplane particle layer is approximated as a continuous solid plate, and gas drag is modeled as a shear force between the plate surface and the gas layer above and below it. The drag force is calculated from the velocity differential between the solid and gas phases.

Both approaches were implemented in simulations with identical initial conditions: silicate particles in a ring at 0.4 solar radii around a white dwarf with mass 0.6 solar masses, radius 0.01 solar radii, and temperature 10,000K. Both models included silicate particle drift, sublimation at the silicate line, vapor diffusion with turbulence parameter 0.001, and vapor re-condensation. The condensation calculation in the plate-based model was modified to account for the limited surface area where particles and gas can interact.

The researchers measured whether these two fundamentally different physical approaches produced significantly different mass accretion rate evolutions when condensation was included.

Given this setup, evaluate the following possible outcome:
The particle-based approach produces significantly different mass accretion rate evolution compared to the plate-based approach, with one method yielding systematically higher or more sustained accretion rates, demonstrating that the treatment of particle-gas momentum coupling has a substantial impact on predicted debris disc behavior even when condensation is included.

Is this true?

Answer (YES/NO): NO